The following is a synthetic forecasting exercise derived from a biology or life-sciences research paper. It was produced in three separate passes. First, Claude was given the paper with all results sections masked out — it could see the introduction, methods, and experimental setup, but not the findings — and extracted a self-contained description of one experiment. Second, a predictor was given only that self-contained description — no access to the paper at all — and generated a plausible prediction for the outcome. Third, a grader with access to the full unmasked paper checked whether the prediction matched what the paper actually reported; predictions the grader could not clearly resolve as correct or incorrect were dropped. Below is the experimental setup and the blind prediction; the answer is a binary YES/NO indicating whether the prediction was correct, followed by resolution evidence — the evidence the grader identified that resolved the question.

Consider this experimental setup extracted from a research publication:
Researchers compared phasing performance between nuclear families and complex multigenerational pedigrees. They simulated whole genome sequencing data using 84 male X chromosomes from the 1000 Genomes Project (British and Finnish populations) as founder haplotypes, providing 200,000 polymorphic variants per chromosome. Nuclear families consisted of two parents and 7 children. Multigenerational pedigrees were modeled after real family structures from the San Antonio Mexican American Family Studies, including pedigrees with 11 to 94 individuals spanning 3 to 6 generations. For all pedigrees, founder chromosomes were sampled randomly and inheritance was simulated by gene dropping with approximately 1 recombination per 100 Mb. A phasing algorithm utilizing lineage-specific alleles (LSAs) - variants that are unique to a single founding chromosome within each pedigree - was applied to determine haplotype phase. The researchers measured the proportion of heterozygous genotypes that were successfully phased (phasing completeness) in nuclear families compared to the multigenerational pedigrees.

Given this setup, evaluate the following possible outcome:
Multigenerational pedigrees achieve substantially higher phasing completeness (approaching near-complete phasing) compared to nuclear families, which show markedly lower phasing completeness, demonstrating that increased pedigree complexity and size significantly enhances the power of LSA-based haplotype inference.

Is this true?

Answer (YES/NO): NO